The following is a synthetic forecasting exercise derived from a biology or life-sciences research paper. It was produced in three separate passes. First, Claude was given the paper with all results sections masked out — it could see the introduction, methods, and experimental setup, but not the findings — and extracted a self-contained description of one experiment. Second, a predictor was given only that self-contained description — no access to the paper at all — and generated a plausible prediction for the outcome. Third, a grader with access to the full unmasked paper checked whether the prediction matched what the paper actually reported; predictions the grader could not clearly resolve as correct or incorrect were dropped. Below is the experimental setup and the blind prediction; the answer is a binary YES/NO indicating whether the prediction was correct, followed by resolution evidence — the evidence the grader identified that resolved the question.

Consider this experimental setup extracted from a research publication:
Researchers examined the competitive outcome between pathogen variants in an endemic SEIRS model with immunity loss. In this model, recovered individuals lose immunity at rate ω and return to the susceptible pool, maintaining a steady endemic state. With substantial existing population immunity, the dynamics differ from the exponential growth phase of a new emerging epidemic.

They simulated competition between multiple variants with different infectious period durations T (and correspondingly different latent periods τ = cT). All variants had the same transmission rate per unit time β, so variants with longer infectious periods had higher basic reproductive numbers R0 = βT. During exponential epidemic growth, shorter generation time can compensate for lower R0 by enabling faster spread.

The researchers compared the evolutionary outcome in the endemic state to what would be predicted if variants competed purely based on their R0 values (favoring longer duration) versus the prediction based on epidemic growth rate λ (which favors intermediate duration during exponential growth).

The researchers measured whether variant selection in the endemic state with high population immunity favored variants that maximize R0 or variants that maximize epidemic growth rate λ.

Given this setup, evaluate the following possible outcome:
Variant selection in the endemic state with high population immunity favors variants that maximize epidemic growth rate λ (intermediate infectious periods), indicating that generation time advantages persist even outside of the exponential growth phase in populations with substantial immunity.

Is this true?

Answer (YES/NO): NO